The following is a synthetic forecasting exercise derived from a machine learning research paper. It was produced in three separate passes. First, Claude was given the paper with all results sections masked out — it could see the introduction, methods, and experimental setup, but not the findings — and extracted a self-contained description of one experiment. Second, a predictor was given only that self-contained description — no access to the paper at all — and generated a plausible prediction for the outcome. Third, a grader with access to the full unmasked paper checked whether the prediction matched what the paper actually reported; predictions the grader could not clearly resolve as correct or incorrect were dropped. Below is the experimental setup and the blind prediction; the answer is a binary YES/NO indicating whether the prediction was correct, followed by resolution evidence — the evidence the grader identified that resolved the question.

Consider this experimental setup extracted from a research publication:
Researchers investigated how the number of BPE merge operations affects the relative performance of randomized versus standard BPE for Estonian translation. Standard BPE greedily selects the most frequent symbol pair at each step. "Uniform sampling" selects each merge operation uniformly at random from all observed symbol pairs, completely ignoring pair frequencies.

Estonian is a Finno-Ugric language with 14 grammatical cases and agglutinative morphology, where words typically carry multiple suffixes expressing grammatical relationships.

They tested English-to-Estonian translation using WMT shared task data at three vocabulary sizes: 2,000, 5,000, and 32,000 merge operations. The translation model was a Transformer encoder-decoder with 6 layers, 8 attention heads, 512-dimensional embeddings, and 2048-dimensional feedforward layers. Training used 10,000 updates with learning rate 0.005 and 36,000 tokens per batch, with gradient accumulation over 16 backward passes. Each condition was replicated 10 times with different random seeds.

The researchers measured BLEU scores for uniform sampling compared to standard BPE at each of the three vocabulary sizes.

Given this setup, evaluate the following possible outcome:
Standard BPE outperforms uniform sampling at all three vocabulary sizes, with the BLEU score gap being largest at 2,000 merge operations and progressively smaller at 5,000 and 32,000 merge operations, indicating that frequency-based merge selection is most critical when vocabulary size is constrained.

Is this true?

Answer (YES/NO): NO